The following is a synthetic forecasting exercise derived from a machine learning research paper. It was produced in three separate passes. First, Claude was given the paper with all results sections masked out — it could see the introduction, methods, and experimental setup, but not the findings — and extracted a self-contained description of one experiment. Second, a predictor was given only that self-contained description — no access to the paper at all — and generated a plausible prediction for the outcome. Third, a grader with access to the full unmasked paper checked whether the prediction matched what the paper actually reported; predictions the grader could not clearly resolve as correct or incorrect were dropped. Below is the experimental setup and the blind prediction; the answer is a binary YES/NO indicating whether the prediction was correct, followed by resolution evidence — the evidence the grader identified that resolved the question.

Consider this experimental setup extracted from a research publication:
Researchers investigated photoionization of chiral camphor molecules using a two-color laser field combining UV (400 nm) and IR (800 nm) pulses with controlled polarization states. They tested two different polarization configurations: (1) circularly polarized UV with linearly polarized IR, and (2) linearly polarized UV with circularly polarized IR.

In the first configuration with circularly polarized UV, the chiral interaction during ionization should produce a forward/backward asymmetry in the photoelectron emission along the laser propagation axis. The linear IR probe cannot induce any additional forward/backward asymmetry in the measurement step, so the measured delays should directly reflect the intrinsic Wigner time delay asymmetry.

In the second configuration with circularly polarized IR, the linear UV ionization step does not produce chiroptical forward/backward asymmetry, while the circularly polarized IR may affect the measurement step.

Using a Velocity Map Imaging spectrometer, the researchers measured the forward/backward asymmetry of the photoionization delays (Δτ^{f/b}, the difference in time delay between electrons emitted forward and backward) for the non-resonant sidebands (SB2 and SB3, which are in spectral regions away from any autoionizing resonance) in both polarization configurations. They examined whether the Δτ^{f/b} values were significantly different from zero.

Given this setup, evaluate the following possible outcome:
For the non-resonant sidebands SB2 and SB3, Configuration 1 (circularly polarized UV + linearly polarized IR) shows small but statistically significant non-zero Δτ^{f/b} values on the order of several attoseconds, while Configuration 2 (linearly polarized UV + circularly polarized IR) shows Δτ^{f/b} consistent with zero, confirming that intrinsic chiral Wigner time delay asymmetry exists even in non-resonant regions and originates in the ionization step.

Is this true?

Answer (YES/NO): NO